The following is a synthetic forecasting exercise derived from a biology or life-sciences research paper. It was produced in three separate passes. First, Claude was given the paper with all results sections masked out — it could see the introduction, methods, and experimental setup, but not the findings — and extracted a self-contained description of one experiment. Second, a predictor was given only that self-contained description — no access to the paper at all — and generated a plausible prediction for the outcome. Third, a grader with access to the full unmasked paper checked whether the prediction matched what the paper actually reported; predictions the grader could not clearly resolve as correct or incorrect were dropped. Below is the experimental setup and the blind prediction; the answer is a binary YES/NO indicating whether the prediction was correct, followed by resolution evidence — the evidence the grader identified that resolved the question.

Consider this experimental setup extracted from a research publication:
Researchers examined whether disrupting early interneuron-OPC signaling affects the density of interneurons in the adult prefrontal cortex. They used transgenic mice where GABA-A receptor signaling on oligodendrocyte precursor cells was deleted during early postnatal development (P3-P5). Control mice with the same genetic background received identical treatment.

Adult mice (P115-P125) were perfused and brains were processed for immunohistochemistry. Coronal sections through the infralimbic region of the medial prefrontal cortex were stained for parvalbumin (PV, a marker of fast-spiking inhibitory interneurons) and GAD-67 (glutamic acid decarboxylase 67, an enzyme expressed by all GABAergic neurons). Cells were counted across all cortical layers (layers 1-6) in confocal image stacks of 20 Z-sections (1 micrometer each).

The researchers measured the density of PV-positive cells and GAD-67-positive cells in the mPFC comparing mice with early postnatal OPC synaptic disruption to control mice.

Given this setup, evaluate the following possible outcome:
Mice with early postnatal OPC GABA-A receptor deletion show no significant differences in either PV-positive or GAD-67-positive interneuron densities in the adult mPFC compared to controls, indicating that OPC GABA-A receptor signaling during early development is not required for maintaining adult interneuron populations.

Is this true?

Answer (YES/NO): YES